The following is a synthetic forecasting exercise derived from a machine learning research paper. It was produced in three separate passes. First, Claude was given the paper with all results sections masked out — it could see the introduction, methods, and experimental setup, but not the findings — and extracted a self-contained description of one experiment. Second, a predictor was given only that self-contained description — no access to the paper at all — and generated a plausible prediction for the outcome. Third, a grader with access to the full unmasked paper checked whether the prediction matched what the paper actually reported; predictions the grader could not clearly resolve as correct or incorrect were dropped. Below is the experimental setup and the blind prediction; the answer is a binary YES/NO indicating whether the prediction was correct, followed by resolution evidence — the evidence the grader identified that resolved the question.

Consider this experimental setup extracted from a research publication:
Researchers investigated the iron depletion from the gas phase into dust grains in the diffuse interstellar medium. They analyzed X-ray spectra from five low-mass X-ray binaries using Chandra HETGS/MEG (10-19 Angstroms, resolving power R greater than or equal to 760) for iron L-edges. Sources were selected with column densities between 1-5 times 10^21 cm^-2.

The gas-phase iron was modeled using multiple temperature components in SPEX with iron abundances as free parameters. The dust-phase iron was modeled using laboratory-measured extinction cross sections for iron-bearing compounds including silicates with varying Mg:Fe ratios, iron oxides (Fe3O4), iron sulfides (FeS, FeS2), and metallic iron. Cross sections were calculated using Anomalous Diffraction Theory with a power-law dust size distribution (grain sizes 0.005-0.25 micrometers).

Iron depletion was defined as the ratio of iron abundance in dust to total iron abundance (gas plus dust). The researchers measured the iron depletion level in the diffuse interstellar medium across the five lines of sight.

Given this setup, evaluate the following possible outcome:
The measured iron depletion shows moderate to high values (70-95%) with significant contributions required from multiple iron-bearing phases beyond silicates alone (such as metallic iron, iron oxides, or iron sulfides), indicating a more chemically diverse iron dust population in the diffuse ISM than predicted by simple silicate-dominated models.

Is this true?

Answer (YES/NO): NO